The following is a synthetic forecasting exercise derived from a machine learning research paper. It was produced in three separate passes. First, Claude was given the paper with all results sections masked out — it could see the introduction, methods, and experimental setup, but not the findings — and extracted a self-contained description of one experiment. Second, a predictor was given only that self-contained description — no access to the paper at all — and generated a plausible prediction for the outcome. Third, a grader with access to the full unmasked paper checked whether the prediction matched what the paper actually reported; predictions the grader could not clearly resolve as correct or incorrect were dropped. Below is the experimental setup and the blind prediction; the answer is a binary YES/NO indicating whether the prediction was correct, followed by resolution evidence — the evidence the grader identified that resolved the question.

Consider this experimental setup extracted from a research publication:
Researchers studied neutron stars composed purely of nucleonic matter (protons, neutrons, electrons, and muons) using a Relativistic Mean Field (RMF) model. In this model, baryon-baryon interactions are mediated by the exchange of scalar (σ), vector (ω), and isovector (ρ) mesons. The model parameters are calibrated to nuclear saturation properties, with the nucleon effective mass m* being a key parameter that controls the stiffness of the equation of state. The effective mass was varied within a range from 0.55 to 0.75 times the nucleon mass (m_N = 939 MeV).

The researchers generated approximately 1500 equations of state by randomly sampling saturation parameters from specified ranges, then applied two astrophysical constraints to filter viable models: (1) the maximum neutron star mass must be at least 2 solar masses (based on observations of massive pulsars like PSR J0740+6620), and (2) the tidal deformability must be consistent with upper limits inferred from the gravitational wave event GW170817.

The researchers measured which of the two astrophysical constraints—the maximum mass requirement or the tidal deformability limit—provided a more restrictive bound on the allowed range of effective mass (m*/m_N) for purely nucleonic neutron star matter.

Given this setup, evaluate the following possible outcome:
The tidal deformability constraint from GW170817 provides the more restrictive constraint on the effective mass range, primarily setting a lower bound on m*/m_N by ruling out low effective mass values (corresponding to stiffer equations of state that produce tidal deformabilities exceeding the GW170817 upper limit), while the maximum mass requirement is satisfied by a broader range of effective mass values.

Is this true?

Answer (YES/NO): YES